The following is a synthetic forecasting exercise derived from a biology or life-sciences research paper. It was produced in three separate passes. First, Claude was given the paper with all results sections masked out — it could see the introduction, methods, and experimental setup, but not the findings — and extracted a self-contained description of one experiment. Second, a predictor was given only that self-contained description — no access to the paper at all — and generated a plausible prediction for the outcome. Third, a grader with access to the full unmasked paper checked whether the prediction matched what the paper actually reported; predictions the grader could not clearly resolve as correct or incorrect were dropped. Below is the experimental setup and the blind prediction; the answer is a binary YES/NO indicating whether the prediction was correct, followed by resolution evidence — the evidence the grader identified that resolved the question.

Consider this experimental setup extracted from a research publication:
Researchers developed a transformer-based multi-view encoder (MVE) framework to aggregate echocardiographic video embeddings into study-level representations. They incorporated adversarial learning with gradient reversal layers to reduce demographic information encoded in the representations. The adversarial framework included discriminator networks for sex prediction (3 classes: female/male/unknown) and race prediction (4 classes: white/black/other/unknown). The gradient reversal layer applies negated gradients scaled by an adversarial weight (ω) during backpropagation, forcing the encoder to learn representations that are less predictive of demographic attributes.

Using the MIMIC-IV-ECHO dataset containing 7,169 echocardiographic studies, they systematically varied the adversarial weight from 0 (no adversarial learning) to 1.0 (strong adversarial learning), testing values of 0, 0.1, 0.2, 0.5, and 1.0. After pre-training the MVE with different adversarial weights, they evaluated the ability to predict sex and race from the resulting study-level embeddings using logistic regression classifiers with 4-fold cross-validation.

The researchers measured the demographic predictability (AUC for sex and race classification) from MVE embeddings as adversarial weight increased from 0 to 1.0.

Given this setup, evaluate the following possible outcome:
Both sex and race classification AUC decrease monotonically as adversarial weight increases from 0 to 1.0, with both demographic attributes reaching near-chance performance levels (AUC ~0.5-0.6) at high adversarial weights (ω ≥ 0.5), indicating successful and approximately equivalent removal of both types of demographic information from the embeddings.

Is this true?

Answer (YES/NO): NO